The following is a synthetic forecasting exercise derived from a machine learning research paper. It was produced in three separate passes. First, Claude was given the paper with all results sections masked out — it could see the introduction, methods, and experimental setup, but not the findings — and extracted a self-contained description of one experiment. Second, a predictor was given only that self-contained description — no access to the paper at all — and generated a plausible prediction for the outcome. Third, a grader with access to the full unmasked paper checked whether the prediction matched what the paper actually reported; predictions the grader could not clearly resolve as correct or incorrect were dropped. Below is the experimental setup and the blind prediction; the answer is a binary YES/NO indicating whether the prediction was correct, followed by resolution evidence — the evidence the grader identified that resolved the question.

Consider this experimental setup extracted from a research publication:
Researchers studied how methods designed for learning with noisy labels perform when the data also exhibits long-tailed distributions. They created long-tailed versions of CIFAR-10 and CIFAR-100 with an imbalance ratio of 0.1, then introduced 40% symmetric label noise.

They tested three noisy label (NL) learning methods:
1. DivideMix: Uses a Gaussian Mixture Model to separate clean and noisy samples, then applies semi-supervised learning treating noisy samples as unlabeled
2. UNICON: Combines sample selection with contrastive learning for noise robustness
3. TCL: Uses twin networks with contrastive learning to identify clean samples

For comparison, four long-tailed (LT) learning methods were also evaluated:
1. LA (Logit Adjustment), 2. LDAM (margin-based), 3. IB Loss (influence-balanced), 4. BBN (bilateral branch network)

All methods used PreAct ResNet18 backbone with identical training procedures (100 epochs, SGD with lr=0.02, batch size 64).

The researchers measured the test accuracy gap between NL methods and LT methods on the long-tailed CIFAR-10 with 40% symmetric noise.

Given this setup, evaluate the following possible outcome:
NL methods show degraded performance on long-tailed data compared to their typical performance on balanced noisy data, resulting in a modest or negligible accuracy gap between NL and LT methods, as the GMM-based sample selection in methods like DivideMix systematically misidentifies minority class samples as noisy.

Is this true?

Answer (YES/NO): NO